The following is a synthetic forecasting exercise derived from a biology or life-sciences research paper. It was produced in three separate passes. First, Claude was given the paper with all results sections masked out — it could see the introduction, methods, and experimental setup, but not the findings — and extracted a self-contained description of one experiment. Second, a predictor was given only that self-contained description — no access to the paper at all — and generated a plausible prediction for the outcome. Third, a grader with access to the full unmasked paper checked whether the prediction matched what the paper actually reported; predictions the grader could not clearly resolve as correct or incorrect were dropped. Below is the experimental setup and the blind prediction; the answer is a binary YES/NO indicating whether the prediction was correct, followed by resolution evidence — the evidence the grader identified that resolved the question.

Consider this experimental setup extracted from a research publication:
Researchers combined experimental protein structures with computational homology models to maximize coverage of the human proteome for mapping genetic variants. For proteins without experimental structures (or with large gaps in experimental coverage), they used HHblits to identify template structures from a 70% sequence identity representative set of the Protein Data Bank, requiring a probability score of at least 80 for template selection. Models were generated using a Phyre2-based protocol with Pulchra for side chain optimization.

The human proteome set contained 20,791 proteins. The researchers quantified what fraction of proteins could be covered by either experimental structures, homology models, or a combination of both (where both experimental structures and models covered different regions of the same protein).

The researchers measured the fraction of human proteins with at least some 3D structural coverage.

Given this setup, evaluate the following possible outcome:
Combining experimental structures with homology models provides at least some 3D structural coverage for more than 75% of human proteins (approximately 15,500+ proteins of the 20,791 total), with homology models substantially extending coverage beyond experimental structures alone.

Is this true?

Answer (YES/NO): YES